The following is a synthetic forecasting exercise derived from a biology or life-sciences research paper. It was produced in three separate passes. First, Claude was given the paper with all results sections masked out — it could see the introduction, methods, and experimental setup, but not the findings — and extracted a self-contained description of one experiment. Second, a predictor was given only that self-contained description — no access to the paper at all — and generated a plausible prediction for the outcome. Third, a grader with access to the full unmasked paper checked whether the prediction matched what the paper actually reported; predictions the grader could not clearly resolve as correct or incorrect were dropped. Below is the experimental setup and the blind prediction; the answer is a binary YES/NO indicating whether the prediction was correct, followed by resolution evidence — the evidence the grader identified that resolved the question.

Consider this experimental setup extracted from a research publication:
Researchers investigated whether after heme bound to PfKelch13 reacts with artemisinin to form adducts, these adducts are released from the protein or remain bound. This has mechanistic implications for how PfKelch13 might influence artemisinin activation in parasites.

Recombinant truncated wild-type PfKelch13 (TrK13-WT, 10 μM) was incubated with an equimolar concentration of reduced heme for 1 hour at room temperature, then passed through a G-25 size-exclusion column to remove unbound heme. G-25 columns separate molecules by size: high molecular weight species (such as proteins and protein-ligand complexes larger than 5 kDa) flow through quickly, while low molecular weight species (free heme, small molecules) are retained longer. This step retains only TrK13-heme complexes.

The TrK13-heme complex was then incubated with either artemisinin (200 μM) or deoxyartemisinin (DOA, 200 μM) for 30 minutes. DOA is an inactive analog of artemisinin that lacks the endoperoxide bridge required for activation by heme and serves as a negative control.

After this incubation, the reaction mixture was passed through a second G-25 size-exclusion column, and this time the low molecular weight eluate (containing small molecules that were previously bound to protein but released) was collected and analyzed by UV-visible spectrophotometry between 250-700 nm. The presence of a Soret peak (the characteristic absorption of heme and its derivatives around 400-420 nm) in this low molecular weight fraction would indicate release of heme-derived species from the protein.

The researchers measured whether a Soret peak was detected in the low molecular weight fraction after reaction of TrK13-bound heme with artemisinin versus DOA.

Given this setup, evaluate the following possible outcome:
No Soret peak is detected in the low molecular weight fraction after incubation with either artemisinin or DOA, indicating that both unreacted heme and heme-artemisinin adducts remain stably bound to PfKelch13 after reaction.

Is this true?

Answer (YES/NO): NO